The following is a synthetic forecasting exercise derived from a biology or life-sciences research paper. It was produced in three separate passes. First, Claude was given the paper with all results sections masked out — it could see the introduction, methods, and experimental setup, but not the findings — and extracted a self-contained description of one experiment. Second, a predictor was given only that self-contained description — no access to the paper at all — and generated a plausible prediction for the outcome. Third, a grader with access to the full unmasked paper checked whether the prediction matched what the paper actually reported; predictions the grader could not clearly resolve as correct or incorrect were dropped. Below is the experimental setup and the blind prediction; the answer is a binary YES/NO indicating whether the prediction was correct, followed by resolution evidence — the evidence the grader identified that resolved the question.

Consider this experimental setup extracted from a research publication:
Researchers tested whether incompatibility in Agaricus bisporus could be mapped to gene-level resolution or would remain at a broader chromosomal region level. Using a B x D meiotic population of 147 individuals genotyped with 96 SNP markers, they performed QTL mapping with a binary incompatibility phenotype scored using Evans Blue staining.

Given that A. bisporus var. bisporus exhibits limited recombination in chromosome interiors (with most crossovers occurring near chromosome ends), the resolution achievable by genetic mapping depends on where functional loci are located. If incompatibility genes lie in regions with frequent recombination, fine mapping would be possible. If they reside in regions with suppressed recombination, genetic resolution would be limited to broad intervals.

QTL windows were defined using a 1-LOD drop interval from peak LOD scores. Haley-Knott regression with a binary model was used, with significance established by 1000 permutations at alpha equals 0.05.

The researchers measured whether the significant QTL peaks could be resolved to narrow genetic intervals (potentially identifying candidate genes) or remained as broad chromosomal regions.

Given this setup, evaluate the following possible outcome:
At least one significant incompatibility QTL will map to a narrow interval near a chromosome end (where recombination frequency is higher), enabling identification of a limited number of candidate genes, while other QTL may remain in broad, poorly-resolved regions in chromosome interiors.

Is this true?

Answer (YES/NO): NO